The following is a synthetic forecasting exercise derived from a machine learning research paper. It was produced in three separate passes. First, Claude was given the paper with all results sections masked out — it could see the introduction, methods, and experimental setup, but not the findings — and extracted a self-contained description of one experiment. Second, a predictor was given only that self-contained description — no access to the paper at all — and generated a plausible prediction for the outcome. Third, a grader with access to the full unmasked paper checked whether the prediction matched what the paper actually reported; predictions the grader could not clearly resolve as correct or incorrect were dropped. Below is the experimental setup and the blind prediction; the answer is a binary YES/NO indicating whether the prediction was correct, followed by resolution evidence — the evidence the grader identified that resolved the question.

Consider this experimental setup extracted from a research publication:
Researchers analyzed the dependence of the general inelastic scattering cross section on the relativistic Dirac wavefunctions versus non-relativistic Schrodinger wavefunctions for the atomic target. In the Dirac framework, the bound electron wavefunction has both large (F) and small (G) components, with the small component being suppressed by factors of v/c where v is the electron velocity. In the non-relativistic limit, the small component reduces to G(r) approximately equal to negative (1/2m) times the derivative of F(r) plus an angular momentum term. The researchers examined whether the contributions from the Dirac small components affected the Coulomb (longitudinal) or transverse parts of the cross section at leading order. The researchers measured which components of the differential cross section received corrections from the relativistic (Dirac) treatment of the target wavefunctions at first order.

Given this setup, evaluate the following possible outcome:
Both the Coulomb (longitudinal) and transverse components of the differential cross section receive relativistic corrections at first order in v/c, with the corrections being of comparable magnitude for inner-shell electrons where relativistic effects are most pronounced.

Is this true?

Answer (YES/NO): NO